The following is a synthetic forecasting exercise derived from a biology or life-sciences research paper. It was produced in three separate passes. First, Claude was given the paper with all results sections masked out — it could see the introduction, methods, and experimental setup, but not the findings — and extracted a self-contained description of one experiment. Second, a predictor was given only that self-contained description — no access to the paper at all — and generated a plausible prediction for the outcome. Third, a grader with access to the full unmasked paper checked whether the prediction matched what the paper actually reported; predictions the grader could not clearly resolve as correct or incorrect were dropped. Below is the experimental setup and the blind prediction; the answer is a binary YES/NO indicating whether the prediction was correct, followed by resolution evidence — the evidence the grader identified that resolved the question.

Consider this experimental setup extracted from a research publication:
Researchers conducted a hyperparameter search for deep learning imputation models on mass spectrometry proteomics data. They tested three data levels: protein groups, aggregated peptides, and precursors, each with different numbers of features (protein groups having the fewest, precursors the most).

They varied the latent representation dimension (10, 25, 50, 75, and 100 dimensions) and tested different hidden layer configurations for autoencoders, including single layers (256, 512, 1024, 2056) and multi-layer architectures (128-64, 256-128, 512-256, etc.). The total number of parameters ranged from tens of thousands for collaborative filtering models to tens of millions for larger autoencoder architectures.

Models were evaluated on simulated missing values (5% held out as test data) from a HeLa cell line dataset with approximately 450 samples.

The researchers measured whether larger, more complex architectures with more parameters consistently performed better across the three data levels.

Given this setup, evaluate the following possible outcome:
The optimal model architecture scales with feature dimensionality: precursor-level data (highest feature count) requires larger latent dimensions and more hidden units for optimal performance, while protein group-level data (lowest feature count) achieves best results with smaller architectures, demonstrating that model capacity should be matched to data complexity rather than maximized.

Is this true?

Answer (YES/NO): NO